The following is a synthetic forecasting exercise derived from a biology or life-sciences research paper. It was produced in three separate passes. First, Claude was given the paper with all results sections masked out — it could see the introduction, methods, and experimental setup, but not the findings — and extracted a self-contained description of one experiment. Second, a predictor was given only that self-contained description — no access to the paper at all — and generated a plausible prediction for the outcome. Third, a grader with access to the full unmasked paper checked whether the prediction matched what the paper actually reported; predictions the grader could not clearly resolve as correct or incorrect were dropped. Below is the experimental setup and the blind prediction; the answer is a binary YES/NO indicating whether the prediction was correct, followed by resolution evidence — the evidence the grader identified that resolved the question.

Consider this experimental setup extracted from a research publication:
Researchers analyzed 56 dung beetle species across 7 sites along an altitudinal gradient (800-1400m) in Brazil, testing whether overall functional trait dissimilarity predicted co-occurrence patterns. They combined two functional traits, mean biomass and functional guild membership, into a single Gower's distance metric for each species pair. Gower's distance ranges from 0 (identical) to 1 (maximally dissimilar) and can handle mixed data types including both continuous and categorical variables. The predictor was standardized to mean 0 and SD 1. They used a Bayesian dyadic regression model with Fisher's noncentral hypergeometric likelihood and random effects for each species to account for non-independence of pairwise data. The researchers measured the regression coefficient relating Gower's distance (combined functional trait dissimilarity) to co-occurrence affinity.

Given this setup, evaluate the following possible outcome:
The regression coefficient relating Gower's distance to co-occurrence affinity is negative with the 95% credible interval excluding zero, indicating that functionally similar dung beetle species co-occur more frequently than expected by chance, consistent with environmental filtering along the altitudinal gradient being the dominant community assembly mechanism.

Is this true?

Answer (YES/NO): NO